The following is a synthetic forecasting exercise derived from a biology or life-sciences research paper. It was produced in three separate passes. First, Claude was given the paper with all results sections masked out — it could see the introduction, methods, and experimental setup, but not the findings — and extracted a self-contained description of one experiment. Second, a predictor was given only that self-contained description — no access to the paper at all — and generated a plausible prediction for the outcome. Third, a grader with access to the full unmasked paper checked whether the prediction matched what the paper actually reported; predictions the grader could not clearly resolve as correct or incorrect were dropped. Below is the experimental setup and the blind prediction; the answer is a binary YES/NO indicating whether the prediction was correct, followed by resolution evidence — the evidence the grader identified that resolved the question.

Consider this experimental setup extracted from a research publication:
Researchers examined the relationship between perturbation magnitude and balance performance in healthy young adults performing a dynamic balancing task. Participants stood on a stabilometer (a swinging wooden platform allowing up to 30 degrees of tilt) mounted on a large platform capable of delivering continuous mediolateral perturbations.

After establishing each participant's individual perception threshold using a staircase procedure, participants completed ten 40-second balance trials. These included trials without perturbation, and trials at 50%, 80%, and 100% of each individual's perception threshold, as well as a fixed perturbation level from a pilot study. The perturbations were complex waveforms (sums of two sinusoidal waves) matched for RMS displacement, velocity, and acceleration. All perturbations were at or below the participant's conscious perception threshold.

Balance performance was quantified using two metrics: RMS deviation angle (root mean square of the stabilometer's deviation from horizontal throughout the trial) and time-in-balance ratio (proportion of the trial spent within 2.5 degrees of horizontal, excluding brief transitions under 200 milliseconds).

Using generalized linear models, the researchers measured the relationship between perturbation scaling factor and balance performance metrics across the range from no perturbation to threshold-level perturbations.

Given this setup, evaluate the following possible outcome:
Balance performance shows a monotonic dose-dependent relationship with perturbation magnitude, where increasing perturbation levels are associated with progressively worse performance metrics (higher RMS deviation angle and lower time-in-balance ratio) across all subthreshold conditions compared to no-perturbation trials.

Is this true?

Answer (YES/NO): NO